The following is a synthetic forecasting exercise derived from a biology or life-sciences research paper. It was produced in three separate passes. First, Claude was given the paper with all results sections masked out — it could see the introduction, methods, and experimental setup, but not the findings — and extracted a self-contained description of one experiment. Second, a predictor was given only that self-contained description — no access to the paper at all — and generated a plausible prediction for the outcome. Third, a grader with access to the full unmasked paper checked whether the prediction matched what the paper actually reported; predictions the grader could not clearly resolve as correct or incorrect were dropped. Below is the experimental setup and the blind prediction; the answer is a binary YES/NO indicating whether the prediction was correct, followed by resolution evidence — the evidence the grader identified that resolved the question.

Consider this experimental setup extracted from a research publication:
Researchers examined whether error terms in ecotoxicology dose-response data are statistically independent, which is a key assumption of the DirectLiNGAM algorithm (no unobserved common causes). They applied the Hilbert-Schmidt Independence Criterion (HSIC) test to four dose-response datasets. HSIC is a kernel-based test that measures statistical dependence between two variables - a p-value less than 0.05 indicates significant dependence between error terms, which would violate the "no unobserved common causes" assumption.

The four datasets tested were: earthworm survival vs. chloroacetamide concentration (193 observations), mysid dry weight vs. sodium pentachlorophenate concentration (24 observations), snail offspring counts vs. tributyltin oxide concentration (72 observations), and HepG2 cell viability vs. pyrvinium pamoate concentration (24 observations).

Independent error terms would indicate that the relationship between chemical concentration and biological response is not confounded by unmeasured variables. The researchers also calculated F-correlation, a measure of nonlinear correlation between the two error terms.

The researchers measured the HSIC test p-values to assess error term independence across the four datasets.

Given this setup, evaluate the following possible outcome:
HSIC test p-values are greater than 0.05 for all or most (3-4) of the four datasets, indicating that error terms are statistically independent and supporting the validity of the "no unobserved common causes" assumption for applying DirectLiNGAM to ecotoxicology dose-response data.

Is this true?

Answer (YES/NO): NO